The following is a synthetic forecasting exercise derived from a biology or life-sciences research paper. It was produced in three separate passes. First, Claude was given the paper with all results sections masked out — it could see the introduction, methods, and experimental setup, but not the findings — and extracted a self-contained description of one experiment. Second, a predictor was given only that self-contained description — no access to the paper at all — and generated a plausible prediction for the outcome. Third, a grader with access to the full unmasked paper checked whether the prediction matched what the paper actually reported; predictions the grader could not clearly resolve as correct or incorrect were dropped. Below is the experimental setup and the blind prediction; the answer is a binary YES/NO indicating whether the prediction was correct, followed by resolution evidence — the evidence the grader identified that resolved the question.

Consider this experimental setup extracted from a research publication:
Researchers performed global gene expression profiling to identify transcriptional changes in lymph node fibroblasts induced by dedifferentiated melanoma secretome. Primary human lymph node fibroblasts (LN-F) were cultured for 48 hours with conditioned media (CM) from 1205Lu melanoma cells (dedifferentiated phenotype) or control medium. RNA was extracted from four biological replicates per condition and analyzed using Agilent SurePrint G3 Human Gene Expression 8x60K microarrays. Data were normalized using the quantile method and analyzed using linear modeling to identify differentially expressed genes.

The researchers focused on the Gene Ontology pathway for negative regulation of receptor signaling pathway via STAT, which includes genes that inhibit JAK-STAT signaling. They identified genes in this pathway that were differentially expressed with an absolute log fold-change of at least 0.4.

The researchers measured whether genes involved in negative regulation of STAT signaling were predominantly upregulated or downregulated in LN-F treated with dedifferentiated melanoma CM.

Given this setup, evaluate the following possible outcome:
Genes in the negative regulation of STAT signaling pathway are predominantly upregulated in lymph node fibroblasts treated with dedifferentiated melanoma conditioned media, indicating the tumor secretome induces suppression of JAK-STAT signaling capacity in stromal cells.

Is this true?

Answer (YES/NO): YES